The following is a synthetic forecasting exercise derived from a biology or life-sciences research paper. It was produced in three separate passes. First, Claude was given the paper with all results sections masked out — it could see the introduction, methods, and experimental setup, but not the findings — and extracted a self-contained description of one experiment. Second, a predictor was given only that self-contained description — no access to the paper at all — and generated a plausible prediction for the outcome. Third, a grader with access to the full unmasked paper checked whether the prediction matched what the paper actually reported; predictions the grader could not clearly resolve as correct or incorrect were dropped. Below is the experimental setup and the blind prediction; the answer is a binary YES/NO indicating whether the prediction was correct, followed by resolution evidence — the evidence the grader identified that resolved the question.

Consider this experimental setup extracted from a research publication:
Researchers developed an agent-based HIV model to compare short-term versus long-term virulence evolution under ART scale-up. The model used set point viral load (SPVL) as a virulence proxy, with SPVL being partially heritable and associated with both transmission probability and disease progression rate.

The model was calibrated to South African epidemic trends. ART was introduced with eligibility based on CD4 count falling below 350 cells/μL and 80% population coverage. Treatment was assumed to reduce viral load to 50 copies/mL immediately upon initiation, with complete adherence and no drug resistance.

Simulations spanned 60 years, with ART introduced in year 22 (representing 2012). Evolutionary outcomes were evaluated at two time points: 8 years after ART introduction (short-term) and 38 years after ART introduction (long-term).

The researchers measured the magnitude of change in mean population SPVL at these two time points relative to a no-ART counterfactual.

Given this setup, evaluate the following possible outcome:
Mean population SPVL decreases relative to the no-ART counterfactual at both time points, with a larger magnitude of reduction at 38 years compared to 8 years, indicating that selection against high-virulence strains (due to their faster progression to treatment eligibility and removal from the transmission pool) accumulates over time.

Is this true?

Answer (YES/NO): NO